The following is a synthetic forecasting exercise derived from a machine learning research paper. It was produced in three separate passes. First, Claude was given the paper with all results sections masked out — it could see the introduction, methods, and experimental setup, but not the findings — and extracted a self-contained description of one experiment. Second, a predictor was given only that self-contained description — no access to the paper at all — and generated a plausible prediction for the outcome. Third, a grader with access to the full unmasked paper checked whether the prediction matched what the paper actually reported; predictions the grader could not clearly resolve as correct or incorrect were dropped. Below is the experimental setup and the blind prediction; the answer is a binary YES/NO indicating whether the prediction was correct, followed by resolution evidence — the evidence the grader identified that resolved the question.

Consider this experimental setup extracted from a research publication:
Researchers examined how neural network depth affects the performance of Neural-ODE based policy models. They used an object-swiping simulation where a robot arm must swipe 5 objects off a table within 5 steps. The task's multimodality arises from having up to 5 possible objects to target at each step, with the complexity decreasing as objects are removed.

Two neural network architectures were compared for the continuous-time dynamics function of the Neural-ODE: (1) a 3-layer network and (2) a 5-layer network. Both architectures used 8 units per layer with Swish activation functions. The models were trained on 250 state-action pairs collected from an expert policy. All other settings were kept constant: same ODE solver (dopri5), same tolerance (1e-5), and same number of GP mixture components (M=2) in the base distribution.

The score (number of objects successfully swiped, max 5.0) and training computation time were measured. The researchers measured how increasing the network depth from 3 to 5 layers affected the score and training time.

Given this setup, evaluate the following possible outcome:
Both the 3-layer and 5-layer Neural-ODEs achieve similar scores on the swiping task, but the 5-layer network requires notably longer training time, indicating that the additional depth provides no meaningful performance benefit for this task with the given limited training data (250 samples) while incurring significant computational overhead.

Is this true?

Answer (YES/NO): NO